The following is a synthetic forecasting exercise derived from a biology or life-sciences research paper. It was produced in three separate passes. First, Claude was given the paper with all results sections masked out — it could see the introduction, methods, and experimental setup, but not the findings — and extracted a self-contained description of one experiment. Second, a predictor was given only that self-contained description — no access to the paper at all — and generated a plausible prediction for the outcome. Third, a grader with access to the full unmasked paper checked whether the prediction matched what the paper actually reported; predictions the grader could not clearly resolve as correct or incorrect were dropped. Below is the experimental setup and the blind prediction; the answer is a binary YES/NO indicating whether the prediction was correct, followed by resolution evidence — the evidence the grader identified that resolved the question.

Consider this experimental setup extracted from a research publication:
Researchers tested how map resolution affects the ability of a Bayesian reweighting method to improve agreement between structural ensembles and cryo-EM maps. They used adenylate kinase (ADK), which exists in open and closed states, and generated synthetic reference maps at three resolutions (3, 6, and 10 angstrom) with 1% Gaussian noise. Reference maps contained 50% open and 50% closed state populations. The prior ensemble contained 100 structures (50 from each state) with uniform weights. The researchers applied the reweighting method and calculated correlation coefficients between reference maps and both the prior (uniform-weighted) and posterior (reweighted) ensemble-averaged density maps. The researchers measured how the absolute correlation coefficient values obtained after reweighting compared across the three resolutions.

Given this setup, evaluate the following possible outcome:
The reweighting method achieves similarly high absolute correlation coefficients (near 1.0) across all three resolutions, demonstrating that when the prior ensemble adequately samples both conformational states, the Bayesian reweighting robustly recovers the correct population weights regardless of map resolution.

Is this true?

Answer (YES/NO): NO